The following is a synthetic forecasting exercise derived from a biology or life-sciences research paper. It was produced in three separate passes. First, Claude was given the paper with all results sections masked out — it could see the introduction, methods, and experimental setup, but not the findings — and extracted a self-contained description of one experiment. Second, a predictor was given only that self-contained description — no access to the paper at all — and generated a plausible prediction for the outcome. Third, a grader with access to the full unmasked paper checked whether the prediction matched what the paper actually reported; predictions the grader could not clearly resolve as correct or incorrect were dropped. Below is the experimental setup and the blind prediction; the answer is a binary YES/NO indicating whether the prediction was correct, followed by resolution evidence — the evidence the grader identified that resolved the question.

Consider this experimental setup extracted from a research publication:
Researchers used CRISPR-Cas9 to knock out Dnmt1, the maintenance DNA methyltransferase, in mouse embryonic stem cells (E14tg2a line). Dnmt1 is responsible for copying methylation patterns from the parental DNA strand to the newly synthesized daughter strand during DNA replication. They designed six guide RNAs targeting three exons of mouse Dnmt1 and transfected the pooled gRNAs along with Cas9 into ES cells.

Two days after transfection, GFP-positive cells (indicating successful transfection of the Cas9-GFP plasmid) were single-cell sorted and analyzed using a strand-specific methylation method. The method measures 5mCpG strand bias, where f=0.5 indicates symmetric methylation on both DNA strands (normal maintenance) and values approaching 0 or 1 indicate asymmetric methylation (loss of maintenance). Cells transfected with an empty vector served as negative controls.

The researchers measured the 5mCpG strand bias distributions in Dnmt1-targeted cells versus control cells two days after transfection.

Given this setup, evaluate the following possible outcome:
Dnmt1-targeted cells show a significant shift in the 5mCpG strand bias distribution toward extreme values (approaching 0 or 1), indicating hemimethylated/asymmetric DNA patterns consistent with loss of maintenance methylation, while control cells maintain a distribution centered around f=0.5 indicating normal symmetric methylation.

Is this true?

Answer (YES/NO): YES